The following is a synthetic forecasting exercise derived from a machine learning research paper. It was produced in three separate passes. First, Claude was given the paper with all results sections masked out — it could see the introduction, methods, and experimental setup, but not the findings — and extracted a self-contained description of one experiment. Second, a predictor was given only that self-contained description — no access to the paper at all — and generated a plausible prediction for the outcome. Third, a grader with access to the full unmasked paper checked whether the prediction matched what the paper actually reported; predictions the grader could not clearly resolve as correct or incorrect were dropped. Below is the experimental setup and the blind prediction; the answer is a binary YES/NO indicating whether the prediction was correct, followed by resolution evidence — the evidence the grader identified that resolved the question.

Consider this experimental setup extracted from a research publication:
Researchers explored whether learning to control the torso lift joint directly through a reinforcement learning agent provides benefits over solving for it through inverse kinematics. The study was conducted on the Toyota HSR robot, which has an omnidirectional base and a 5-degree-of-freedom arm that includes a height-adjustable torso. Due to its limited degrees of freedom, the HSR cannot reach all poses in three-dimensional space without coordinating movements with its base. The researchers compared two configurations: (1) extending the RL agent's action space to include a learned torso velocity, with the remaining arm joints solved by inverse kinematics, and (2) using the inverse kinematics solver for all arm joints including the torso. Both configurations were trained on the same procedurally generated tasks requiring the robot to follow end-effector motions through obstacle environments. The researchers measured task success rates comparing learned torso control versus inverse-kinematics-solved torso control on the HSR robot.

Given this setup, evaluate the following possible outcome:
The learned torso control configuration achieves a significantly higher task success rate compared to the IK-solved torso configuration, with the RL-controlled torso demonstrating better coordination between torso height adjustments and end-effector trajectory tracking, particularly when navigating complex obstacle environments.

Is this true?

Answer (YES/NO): NO